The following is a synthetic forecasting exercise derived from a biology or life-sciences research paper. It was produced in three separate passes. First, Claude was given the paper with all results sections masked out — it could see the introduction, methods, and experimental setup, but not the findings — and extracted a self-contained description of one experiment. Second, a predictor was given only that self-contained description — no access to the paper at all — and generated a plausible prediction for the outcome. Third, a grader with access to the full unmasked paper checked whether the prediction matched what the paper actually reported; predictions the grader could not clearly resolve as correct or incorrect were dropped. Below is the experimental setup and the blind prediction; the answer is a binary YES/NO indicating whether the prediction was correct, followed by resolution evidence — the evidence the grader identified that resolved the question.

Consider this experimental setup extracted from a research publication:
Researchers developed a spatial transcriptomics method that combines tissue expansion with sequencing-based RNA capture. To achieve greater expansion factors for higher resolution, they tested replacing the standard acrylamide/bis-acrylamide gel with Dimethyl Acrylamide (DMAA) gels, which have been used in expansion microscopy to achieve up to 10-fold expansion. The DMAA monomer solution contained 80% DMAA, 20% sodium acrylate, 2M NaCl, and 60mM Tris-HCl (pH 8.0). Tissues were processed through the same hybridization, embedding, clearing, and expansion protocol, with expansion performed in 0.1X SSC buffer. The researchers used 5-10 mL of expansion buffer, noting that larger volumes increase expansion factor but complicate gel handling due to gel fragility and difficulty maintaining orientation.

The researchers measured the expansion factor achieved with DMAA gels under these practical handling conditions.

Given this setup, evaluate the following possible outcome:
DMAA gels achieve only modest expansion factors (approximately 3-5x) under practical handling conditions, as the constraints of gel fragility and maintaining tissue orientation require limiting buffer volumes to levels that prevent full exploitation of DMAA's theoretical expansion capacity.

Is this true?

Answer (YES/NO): YES